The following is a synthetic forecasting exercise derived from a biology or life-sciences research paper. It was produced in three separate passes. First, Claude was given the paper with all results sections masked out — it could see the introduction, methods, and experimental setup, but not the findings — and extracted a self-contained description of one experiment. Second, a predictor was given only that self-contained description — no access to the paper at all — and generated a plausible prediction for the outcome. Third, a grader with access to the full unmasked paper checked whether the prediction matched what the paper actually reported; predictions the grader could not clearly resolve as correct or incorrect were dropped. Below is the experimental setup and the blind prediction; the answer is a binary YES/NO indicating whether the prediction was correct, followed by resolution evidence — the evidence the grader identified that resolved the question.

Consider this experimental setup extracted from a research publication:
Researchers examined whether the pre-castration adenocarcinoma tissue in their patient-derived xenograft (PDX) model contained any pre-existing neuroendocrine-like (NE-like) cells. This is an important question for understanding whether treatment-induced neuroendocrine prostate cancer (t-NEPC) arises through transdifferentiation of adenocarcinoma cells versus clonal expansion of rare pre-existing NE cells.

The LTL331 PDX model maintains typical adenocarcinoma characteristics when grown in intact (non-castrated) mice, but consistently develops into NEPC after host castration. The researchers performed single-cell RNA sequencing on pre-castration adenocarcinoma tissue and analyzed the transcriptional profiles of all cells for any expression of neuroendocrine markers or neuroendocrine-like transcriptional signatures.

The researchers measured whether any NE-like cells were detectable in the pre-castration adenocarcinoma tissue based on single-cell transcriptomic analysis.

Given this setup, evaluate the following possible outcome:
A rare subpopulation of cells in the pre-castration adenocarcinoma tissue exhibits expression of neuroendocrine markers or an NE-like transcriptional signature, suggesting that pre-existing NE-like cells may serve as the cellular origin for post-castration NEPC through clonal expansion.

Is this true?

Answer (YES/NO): NO